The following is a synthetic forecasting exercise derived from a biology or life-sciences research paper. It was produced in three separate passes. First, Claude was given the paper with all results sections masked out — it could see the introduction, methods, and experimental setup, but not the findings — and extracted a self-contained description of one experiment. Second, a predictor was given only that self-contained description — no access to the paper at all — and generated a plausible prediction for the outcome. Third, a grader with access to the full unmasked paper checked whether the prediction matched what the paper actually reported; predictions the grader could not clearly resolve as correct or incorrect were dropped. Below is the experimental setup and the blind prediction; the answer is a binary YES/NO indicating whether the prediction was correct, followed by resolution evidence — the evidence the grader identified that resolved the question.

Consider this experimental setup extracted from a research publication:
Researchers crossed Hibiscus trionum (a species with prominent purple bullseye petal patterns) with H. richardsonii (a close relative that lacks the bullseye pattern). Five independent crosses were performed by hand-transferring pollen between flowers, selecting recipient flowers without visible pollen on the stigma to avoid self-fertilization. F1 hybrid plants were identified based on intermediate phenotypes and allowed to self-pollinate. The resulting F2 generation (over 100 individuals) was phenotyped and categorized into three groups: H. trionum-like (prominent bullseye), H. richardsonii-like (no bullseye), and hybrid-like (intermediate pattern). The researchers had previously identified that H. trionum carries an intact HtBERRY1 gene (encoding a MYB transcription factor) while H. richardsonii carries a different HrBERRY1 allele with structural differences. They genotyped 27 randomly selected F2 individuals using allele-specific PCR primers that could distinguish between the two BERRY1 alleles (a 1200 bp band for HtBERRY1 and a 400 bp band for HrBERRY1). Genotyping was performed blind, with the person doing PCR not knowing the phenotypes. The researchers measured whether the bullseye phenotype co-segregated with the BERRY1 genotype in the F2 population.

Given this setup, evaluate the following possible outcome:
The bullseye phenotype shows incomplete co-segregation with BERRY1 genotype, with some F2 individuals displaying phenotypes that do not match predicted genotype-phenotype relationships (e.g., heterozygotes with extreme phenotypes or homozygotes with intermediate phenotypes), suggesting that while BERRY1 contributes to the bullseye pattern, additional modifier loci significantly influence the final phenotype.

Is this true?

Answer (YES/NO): NO